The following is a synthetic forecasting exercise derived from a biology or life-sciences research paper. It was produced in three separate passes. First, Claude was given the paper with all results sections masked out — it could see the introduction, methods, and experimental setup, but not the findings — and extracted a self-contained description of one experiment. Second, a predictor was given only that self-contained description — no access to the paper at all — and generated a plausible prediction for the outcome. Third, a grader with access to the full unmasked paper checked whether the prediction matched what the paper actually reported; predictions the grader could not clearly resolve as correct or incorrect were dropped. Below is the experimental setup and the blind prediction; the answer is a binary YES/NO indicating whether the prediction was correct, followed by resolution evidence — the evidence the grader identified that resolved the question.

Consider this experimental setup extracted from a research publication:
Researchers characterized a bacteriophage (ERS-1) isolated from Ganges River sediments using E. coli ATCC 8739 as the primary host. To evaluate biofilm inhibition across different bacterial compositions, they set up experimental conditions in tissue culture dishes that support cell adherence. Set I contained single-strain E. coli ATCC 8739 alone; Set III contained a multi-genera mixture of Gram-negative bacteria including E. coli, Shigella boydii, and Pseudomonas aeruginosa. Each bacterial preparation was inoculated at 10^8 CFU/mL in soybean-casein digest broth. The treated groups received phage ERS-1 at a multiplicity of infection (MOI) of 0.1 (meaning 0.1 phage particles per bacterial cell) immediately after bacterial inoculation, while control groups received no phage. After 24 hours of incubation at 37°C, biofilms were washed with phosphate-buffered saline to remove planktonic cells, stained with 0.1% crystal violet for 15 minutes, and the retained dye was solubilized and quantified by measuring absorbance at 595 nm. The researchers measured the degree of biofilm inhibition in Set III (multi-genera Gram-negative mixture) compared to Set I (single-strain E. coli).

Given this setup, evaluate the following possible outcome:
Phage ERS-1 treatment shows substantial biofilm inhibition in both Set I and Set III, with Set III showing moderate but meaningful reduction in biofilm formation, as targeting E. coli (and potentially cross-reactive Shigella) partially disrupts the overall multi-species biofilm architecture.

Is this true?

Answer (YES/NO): NO